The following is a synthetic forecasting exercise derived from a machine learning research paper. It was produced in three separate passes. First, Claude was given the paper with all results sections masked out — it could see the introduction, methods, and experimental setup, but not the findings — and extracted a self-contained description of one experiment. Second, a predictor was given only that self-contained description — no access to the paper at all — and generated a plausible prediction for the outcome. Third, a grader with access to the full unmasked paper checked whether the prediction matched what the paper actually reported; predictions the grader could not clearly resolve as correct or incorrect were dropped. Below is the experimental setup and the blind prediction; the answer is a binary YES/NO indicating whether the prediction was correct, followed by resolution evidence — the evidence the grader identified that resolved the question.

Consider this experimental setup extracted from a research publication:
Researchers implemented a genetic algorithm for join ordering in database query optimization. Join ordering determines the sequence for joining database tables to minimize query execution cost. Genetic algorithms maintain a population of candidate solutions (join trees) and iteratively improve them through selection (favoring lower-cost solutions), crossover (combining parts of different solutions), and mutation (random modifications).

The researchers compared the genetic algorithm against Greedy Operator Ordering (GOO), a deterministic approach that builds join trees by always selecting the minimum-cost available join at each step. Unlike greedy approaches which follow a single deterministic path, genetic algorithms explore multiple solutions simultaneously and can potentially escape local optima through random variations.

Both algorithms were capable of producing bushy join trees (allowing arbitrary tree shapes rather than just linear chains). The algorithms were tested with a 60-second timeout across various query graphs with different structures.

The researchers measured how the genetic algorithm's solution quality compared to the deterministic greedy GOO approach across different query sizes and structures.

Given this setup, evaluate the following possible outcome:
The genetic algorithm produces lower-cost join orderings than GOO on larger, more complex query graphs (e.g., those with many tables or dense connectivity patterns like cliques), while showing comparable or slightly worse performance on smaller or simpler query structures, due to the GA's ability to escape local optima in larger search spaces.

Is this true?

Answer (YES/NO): NO